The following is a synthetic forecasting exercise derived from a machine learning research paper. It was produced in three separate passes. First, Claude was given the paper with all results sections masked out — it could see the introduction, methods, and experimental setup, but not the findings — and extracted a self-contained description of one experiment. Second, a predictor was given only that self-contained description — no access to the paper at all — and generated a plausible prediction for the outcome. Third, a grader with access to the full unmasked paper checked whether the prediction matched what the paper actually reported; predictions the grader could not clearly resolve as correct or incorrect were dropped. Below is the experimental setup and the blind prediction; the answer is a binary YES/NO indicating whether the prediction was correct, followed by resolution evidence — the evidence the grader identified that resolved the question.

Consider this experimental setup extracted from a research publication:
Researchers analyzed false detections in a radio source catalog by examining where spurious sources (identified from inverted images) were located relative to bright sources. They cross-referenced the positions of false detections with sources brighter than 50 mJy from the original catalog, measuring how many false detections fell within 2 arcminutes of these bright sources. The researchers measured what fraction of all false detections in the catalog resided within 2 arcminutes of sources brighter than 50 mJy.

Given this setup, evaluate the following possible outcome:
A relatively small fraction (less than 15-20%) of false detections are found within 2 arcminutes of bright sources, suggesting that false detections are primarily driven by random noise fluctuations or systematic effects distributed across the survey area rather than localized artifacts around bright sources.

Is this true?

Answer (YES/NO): NO